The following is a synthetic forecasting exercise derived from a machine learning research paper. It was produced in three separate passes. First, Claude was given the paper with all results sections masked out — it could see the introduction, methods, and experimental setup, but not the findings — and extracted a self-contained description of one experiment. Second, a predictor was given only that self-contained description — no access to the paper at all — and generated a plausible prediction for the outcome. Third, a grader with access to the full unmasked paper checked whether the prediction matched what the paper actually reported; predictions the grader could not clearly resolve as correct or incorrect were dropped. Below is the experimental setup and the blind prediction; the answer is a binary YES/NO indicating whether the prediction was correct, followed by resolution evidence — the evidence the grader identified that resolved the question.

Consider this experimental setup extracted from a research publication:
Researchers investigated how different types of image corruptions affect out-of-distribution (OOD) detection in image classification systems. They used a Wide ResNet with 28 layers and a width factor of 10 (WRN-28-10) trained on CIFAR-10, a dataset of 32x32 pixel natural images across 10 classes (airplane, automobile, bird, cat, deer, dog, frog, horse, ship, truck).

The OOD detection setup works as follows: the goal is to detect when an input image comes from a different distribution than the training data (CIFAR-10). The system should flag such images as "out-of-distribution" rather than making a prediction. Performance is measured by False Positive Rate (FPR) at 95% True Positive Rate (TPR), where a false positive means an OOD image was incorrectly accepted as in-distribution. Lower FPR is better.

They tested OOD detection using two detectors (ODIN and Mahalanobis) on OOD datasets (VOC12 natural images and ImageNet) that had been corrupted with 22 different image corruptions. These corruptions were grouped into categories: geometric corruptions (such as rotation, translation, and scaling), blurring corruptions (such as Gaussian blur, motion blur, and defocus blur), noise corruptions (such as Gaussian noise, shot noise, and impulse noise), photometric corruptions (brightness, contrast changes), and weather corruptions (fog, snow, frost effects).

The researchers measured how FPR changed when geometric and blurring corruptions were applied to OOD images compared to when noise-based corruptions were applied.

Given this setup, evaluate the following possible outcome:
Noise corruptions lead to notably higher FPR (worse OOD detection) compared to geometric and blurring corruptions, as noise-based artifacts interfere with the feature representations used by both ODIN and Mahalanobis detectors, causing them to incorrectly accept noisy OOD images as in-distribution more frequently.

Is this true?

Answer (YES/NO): NO